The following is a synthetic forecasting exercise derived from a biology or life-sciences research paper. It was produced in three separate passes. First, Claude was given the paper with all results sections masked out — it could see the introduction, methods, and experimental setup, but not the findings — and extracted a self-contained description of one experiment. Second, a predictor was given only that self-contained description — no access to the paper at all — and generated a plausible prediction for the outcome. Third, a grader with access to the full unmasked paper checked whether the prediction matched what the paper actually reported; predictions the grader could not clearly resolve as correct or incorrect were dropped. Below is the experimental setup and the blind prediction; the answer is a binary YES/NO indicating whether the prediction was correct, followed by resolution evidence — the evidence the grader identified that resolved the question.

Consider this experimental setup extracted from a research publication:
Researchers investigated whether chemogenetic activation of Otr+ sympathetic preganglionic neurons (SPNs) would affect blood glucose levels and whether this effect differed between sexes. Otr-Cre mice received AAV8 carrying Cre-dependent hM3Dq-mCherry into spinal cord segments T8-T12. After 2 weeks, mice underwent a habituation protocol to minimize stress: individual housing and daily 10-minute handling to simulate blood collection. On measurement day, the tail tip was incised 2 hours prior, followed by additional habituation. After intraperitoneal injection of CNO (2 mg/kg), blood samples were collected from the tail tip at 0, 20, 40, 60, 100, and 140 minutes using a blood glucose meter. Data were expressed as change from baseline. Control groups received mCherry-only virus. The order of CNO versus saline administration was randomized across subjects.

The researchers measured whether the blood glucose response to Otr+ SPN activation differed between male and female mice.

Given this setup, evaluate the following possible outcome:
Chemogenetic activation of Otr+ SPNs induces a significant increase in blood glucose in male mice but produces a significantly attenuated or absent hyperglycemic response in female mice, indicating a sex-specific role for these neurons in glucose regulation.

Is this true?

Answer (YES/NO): YES